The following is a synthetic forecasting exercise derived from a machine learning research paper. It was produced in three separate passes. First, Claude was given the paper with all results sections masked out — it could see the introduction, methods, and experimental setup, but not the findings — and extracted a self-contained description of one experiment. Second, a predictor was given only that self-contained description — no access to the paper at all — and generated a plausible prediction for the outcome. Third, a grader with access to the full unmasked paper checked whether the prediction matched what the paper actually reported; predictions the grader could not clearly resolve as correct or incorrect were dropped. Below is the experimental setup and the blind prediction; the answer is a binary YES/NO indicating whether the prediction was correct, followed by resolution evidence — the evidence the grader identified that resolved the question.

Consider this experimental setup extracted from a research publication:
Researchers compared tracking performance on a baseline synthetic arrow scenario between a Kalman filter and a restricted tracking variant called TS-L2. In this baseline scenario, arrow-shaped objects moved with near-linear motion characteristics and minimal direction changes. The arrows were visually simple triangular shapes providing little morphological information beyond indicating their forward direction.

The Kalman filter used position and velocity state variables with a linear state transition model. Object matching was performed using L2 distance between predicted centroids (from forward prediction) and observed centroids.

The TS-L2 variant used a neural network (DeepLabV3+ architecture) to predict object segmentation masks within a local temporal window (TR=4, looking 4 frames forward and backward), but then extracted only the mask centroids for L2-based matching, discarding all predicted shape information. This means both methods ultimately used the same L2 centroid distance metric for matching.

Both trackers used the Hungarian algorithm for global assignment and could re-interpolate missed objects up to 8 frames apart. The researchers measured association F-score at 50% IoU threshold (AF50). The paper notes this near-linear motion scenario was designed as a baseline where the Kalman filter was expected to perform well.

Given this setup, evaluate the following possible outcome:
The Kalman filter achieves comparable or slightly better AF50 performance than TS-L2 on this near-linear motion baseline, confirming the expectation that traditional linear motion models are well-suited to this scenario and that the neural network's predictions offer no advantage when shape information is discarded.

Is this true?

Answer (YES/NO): YES